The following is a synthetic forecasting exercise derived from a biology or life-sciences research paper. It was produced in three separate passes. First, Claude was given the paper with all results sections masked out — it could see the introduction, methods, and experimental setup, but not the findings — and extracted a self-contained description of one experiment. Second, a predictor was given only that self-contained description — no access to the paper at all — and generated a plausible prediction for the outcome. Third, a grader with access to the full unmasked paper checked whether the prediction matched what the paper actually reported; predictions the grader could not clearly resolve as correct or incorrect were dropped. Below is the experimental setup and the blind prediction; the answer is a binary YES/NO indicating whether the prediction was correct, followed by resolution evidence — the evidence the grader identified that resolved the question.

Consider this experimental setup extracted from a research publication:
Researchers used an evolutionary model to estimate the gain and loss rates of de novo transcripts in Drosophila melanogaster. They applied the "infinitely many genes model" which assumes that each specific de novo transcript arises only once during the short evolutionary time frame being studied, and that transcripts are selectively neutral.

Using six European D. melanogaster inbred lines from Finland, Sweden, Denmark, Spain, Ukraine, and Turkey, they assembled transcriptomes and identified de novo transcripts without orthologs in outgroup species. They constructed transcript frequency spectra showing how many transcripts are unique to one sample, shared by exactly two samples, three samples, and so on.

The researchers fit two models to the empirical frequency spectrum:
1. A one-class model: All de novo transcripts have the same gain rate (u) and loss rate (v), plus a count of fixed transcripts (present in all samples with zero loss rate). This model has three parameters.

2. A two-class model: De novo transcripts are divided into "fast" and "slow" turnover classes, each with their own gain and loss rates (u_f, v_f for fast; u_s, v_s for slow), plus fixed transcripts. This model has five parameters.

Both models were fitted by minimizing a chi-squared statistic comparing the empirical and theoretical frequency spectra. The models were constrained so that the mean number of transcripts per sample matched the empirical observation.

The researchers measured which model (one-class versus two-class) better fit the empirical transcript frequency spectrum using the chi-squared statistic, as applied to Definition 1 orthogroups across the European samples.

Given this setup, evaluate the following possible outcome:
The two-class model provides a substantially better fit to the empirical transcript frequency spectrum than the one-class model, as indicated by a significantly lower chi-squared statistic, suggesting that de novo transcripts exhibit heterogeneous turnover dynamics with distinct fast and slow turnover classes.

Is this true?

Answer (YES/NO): NO